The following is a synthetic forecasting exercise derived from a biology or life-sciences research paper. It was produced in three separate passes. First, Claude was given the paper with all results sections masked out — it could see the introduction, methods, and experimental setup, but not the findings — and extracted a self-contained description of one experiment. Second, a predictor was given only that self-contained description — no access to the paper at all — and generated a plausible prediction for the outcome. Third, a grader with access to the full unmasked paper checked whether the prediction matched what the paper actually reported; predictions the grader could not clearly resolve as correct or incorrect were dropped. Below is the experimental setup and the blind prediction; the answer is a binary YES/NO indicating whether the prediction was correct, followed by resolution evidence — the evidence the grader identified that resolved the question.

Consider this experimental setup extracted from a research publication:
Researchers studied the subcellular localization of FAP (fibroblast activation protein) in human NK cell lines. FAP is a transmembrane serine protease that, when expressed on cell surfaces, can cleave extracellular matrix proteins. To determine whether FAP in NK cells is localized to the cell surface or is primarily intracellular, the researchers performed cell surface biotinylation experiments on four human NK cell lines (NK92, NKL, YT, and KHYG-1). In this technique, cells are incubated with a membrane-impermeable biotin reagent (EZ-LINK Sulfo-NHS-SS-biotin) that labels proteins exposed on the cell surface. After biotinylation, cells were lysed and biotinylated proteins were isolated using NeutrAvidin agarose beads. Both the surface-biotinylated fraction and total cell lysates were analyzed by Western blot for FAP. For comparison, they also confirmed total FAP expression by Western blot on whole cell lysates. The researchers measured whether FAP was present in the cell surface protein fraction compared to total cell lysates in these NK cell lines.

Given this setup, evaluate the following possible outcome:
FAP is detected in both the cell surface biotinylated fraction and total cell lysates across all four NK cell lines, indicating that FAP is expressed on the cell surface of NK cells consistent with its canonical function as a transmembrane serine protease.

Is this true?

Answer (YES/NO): NO